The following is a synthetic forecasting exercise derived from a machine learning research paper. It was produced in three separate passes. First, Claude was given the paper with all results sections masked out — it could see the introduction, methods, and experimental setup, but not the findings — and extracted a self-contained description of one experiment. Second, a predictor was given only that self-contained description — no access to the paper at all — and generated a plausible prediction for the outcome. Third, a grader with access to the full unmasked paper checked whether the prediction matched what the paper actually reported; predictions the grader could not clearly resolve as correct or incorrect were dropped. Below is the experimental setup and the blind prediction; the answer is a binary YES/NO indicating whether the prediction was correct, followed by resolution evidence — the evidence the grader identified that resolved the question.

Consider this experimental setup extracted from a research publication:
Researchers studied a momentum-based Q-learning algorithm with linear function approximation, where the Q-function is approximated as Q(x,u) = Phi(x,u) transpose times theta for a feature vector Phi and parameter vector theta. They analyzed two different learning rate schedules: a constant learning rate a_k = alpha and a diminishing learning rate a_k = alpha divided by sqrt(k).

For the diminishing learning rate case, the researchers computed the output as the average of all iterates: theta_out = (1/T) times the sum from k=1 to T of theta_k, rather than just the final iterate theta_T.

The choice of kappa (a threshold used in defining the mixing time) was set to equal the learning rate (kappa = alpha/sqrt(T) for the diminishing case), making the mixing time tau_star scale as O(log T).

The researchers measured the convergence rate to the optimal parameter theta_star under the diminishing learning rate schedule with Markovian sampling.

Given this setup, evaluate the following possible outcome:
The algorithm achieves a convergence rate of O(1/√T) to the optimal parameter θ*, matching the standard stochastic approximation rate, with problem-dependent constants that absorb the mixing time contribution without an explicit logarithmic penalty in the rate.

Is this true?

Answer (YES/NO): NO